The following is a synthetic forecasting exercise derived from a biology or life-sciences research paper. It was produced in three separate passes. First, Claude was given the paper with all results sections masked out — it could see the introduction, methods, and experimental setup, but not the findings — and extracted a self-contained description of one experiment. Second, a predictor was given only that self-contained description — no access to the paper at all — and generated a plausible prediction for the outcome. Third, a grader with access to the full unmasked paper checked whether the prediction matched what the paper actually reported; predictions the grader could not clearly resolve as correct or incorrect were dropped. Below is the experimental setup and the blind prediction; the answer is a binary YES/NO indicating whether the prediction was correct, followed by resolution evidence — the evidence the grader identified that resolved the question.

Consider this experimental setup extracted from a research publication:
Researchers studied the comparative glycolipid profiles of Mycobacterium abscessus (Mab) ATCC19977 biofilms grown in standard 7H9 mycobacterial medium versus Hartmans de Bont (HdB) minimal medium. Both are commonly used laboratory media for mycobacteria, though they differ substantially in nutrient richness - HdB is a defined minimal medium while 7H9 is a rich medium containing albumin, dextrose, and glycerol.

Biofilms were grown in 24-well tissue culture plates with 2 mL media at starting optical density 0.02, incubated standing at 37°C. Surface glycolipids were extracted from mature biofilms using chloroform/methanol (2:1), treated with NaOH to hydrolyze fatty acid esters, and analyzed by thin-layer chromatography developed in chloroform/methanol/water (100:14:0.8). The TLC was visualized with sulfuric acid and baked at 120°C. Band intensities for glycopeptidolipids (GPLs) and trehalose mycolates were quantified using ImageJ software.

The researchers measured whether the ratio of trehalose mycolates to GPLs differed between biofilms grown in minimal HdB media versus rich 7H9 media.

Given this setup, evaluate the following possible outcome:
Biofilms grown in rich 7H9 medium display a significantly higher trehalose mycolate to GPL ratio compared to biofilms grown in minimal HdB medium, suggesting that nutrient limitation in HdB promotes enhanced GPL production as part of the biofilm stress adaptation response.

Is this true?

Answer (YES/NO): NO